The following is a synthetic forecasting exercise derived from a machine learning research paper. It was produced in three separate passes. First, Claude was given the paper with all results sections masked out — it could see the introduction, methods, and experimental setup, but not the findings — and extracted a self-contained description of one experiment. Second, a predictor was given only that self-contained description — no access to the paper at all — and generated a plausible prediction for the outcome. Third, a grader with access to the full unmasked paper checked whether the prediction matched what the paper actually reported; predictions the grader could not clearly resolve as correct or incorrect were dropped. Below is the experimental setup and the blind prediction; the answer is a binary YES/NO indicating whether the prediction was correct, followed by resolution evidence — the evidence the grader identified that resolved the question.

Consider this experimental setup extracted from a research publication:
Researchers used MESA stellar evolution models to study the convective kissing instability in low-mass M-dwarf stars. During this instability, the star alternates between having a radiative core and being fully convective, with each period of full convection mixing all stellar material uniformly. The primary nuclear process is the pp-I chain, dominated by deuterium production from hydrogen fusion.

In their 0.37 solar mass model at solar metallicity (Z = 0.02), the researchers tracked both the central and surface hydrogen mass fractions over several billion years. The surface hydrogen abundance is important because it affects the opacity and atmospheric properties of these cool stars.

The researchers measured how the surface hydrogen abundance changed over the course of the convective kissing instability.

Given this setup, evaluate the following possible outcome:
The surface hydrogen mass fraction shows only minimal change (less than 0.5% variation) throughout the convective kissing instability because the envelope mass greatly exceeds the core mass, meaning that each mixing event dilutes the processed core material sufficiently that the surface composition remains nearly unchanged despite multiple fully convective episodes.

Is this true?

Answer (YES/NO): NO